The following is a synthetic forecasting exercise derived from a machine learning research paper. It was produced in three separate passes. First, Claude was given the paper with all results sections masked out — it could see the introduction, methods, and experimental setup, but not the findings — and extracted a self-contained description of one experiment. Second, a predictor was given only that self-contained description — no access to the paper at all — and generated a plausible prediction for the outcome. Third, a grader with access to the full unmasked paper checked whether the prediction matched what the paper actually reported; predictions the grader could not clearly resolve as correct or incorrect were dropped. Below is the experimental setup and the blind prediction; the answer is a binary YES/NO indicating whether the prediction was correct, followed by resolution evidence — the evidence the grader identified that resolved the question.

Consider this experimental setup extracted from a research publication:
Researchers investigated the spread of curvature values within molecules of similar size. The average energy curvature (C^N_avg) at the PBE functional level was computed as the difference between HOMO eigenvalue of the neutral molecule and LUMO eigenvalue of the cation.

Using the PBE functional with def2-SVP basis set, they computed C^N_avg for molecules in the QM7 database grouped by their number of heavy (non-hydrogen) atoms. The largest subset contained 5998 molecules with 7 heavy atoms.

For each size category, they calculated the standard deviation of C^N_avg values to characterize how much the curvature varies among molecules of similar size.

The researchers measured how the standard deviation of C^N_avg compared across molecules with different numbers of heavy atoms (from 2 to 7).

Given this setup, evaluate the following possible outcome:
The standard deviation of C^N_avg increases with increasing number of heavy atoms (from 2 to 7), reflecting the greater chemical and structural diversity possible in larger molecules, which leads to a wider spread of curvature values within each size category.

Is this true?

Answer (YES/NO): NO